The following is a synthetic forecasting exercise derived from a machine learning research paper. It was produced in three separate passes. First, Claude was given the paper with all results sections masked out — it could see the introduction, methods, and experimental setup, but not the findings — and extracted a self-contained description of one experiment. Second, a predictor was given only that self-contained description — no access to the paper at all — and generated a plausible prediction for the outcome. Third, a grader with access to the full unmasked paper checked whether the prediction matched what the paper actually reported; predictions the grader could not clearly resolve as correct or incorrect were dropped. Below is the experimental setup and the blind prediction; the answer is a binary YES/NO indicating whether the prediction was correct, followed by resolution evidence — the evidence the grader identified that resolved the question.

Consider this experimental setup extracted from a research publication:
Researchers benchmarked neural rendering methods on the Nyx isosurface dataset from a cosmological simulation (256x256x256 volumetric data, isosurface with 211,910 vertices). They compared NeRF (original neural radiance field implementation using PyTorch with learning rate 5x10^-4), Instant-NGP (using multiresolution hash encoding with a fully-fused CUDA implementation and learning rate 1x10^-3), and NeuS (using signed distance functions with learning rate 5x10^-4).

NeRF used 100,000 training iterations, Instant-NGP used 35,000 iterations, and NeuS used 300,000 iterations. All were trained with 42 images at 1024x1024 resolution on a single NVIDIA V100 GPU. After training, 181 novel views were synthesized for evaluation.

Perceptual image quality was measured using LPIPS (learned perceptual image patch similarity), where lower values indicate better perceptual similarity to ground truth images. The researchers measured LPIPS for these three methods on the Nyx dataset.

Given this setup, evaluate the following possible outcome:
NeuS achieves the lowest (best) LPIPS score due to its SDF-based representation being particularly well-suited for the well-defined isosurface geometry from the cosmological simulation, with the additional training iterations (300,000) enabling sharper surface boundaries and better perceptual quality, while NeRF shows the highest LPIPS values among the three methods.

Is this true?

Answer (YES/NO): NO